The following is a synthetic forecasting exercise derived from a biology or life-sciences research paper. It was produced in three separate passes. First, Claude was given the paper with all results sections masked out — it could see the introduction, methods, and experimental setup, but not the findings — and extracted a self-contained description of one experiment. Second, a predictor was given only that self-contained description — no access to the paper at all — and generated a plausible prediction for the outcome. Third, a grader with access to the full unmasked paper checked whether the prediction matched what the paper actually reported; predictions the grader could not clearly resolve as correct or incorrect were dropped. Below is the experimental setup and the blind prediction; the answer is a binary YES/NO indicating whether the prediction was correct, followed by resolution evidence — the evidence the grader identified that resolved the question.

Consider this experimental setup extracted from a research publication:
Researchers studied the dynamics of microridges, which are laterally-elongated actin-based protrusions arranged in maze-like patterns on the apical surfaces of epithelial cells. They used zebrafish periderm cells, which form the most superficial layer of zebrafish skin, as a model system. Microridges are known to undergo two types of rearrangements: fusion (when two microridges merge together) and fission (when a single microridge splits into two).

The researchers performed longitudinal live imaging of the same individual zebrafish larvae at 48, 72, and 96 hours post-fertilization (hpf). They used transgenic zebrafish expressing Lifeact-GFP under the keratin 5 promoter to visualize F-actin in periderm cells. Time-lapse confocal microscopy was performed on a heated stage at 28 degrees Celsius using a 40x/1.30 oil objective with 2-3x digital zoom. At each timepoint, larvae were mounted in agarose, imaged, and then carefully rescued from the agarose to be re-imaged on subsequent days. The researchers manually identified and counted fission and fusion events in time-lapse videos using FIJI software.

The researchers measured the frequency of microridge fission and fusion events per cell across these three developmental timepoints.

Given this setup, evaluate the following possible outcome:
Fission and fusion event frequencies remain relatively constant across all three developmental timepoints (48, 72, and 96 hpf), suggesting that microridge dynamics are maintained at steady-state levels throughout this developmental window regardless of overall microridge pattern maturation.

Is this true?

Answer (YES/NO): NO